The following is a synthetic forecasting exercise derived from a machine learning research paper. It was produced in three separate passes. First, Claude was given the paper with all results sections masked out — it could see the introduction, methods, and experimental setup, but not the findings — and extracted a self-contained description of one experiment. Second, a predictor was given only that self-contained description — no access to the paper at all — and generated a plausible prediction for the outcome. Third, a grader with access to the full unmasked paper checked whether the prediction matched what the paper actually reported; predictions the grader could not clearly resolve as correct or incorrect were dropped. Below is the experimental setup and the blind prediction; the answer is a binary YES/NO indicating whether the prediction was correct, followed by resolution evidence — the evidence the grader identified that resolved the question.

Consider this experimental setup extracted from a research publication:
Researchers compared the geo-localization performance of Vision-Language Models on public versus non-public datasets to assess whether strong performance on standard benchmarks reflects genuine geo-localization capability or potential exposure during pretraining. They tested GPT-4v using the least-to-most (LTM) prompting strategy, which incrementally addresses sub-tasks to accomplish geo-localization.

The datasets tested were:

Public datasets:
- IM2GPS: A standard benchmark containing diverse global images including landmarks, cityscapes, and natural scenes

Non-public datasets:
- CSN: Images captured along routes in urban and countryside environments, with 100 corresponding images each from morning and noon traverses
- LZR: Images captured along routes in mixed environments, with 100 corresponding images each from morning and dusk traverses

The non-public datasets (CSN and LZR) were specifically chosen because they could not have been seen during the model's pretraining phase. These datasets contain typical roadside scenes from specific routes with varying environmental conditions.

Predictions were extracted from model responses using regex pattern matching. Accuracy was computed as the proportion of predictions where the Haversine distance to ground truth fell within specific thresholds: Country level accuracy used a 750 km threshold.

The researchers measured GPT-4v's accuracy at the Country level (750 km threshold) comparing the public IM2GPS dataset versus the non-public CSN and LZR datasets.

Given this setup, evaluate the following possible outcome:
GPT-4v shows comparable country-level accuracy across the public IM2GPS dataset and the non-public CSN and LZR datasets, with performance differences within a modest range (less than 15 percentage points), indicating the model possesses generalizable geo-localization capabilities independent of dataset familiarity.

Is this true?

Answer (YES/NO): NO